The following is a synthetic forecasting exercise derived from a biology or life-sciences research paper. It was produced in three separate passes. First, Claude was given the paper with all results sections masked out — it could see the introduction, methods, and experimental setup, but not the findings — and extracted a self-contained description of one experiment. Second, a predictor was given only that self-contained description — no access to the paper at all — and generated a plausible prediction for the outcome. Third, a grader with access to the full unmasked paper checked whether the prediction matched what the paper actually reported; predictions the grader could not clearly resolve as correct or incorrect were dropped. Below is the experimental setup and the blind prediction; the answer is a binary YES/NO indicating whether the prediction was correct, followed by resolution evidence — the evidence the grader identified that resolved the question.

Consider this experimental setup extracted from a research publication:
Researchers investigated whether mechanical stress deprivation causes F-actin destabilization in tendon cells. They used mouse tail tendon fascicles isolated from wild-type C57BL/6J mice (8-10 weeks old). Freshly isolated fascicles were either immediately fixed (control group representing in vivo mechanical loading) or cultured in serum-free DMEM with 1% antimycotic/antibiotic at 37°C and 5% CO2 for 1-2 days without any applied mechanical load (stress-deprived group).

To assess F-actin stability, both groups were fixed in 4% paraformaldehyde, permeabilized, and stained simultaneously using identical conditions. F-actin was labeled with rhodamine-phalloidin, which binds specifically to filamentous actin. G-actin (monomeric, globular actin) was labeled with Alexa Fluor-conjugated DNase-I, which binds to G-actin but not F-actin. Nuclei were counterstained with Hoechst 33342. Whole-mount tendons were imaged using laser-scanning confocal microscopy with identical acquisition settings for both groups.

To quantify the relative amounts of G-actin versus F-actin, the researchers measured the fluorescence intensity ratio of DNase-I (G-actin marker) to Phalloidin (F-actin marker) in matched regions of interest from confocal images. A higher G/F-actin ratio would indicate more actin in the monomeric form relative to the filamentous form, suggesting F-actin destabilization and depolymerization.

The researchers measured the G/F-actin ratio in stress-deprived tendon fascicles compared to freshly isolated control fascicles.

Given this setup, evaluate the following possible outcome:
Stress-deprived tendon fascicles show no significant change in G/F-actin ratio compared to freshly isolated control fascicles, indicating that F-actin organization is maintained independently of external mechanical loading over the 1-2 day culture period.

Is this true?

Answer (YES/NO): NO